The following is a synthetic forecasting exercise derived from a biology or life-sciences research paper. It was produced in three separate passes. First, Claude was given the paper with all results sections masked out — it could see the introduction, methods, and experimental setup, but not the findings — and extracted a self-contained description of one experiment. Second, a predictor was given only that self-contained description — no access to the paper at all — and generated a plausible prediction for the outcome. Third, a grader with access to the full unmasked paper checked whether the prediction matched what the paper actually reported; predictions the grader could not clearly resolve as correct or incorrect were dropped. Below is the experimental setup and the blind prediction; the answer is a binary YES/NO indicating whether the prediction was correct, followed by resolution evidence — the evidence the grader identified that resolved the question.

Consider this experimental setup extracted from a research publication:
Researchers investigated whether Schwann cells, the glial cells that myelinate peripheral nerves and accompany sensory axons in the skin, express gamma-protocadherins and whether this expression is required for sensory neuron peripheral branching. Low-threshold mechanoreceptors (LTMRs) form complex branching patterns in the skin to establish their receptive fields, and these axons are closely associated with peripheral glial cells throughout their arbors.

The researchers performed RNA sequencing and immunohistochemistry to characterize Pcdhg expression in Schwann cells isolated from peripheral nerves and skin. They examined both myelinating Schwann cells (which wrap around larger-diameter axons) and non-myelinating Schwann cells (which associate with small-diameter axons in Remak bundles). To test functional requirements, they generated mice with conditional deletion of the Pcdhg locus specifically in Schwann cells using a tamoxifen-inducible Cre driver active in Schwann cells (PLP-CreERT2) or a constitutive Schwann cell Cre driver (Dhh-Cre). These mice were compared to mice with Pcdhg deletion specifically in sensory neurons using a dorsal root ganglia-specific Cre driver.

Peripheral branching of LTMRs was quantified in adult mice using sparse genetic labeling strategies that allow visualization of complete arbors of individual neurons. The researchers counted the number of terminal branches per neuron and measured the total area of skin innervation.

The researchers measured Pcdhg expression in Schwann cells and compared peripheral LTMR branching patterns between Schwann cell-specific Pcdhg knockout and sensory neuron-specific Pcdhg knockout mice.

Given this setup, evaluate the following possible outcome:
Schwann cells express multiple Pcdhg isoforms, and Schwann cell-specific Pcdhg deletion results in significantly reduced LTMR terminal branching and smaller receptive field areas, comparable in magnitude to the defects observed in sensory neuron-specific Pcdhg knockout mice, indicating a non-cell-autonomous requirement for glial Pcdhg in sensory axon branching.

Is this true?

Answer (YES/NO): YES